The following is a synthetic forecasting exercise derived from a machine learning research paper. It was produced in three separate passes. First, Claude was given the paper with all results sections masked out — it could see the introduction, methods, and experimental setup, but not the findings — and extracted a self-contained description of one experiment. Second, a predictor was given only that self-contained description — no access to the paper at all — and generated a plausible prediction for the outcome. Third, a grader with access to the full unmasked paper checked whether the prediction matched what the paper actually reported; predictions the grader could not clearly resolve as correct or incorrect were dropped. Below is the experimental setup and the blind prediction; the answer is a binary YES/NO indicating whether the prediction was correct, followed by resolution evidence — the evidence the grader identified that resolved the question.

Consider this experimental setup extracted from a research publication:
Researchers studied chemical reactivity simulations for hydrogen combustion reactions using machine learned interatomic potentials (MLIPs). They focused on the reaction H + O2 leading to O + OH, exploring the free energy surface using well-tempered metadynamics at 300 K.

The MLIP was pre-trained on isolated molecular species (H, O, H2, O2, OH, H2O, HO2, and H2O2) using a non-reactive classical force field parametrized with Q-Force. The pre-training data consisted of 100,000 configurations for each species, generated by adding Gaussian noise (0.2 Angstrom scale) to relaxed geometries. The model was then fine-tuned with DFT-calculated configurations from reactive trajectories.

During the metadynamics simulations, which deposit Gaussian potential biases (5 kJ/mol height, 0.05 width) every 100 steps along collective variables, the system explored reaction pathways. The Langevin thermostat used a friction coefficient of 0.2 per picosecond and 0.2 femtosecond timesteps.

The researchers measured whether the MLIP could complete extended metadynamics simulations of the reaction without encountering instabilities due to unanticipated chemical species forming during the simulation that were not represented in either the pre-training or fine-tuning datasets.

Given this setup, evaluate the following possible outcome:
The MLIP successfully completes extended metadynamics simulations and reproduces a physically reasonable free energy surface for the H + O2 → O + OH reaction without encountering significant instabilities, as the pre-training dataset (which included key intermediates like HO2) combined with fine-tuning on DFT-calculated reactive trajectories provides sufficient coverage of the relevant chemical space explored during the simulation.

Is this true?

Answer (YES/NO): YES